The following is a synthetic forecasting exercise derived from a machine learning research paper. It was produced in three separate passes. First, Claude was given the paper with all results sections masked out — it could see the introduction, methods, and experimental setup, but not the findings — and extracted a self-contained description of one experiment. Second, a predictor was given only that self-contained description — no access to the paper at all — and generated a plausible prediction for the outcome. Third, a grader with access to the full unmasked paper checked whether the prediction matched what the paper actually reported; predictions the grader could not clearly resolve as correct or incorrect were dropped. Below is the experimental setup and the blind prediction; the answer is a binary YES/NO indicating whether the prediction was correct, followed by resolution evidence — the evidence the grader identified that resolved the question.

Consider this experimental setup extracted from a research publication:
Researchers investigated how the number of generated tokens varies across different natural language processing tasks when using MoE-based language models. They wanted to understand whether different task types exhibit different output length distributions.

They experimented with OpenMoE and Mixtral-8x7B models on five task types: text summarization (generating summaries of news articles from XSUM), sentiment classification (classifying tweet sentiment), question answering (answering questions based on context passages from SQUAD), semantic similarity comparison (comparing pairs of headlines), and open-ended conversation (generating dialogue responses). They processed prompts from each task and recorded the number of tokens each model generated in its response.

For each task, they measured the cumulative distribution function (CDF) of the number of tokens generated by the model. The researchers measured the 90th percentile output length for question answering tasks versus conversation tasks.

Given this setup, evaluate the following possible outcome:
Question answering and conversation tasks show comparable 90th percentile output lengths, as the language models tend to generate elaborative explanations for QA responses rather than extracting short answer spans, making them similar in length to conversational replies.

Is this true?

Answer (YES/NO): NO